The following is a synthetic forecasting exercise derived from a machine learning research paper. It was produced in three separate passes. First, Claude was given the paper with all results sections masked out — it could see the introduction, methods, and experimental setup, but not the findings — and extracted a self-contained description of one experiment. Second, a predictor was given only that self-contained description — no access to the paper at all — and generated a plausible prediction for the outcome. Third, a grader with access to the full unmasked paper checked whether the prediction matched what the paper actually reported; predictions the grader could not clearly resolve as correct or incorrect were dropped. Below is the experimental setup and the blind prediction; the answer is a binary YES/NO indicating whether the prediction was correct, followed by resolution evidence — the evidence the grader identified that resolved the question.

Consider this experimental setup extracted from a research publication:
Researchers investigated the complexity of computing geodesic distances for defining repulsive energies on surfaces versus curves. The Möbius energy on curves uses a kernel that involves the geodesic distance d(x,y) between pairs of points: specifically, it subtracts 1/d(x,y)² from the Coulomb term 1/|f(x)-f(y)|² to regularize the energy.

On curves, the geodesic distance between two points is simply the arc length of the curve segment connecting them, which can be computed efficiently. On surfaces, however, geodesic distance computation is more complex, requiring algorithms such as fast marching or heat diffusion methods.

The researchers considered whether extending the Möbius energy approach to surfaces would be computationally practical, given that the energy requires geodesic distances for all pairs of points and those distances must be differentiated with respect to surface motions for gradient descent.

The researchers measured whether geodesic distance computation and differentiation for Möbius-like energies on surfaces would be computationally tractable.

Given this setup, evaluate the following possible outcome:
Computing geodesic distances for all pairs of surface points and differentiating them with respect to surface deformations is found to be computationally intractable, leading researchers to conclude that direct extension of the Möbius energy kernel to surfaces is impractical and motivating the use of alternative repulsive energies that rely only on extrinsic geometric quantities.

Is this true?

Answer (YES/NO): YES